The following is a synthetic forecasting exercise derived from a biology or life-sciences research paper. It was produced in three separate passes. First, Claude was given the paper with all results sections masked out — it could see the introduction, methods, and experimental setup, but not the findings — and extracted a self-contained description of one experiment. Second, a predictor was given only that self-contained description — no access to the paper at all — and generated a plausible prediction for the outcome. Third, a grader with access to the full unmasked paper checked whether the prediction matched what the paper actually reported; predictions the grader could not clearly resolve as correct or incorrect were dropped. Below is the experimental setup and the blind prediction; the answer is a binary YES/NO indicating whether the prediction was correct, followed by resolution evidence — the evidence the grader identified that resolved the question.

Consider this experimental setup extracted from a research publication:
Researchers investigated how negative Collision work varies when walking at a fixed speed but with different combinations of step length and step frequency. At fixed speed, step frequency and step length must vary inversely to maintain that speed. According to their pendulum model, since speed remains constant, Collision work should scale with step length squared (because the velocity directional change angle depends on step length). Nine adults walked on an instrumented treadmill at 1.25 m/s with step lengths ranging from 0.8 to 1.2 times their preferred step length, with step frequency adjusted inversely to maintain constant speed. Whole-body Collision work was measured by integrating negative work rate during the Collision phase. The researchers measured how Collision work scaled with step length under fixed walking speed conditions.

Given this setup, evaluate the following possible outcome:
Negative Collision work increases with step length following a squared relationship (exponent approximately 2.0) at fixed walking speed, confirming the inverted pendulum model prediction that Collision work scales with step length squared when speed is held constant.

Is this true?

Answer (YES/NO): NO